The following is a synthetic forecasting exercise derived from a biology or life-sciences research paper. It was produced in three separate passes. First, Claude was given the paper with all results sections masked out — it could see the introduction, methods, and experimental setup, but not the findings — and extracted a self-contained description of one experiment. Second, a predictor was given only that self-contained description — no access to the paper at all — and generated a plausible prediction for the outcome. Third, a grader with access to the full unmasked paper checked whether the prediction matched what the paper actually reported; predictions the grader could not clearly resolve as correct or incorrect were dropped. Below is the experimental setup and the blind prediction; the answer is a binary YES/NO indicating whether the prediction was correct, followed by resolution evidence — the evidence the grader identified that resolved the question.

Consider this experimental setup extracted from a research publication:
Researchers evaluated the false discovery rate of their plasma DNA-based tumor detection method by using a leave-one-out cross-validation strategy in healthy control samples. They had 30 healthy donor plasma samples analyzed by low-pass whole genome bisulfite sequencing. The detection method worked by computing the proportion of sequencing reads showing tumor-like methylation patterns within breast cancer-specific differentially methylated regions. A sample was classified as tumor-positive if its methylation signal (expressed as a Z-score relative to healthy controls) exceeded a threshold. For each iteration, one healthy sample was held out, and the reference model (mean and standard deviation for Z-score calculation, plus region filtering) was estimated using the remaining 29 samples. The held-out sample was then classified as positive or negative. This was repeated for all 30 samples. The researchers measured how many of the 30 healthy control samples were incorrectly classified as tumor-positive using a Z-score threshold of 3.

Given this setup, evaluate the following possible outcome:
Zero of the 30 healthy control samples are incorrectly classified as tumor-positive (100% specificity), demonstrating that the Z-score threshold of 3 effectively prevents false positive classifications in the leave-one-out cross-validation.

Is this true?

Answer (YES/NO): YES